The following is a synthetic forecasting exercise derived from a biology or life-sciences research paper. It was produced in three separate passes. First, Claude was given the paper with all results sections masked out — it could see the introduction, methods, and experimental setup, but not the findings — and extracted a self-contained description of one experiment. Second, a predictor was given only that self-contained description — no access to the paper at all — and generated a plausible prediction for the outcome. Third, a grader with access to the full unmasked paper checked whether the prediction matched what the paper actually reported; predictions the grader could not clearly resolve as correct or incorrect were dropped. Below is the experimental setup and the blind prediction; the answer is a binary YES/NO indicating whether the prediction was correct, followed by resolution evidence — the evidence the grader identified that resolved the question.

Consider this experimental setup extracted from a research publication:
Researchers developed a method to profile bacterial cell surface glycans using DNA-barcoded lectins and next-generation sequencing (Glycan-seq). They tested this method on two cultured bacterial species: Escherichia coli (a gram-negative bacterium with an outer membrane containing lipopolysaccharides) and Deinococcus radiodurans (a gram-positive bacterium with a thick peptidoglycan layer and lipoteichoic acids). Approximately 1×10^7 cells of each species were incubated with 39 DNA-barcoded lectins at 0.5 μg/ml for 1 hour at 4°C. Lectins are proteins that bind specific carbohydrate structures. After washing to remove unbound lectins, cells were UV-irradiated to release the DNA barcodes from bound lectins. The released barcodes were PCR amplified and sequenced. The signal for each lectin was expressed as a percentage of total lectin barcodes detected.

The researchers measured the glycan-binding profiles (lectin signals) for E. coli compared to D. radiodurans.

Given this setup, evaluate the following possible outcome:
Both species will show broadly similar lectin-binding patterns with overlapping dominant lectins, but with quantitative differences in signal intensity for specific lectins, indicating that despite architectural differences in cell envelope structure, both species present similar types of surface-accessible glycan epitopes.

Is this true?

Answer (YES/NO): NO